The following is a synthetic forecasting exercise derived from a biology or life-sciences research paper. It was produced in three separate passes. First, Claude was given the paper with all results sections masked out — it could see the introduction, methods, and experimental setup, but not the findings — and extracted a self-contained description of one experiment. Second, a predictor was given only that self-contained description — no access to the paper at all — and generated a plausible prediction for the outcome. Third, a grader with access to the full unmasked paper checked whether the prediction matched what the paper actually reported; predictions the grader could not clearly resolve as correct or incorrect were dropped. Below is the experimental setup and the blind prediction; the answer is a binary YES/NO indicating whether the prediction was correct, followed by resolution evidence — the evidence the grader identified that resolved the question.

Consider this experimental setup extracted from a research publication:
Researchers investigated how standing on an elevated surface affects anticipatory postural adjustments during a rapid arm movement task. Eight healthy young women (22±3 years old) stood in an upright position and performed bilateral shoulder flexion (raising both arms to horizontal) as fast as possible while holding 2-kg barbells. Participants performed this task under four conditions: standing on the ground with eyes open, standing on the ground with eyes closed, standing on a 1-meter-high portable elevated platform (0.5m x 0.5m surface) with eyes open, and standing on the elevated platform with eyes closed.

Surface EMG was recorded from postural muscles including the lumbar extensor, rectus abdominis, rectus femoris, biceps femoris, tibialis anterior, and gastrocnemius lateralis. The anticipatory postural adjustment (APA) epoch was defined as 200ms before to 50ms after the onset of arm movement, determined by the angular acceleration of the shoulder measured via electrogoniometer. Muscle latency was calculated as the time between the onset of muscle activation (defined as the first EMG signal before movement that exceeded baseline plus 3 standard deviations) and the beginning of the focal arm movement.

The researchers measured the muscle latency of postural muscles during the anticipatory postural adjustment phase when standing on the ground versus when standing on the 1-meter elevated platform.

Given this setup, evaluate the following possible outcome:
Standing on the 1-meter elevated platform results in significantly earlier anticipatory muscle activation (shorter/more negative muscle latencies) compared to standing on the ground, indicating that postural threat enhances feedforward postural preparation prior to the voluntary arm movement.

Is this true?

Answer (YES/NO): NO